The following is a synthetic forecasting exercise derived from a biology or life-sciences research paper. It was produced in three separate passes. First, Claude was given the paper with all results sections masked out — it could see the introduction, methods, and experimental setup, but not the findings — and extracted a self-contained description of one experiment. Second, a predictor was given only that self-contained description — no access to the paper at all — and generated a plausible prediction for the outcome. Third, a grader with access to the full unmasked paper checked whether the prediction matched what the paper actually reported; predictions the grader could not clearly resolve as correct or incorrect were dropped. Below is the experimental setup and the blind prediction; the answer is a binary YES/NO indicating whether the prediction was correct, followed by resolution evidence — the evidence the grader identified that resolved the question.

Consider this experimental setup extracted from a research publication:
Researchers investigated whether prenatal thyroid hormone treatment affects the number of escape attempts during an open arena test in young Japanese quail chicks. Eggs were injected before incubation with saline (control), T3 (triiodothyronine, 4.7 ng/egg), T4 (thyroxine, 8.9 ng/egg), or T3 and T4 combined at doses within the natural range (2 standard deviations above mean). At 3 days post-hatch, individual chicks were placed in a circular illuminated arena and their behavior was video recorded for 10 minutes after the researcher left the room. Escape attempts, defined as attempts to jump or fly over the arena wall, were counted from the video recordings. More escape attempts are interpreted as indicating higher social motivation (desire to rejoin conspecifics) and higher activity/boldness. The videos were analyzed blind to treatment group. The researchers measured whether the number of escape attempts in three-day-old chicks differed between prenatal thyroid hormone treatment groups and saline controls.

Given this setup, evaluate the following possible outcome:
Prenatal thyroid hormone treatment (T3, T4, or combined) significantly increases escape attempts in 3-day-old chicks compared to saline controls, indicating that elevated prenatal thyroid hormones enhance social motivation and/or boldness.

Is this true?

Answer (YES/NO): NO